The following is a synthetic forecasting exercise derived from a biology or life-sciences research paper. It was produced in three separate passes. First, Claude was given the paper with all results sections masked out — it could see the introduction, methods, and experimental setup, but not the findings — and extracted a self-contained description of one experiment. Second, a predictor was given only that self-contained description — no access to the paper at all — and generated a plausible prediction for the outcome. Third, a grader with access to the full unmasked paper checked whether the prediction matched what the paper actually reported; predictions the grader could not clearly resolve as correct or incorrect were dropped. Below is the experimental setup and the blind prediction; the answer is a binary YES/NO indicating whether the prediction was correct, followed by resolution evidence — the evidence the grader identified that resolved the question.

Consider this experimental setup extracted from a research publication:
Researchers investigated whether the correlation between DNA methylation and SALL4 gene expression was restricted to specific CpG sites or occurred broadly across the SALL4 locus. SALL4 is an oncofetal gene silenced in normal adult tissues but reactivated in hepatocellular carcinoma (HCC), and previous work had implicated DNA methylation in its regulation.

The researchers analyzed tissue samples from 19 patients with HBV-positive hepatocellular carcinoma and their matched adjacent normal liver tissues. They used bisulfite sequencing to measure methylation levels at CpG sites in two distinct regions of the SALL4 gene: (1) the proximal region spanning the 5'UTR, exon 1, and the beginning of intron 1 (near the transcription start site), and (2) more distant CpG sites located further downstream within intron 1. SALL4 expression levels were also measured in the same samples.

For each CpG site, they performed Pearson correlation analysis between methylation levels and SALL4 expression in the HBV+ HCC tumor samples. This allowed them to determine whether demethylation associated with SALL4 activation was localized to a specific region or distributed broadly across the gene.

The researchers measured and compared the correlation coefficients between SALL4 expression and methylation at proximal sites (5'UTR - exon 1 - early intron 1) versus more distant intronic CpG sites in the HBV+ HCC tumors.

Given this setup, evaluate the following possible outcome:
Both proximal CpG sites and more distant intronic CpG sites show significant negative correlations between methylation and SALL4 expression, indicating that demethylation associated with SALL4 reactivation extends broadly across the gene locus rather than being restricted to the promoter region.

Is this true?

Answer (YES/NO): NO